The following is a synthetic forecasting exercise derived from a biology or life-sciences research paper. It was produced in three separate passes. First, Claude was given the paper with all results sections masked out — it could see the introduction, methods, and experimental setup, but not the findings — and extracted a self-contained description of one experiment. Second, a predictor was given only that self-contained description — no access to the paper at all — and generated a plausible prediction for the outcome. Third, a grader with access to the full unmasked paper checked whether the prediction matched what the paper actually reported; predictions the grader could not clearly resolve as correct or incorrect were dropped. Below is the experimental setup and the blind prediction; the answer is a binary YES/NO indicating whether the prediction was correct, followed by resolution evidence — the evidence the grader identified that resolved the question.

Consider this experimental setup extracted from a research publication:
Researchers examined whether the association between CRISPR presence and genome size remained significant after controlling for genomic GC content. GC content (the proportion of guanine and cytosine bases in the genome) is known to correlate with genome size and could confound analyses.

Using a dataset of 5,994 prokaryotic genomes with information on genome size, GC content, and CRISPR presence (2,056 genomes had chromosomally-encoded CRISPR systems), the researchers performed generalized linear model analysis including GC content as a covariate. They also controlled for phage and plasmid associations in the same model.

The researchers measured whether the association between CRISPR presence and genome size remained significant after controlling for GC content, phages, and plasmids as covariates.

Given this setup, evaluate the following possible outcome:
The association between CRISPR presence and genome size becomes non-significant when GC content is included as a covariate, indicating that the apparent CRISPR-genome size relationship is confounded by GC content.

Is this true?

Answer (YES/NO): NO